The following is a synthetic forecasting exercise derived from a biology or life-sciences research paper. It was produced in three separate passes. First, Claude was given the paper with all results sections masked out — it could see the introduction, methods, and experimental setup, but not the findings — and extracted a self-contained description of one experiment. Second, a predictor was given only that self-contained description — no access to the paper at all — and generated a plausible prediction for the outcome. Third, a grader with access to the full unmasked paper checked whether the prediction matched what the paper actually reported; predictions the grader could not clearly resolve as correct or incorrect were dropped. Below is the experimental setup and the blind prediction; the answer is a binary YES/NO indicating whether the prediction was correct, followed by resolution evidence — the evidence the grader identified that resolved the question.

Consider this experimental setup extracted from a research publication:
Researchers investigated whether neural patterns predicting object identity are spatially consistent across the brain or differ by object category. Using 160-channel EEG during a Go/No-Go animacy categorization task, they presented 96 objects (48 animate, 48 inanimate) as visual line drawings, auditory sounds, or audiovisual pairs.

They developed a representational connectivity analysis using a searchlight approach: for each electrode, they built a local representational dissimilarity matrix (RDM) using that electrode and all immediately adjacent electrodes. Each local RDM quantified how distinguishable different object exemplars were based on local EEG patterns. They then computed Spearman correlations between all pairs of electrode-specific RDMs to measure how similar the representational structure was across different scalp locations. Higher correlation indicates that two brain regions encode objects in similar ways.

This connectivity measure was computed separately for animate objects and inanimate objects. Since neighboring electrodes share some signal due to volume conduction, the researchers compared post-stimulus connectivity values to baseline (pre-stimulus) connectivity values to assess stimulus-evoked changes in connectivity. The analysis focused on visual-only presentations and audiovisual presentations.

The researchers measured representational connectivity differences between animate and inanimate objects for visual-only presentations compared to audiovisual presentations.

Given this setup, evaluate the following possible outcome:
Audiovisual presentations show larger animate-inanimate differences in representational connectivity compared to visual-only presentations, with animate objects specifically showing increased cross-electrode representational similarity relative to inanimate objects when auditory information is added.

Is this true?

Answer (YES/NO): NO